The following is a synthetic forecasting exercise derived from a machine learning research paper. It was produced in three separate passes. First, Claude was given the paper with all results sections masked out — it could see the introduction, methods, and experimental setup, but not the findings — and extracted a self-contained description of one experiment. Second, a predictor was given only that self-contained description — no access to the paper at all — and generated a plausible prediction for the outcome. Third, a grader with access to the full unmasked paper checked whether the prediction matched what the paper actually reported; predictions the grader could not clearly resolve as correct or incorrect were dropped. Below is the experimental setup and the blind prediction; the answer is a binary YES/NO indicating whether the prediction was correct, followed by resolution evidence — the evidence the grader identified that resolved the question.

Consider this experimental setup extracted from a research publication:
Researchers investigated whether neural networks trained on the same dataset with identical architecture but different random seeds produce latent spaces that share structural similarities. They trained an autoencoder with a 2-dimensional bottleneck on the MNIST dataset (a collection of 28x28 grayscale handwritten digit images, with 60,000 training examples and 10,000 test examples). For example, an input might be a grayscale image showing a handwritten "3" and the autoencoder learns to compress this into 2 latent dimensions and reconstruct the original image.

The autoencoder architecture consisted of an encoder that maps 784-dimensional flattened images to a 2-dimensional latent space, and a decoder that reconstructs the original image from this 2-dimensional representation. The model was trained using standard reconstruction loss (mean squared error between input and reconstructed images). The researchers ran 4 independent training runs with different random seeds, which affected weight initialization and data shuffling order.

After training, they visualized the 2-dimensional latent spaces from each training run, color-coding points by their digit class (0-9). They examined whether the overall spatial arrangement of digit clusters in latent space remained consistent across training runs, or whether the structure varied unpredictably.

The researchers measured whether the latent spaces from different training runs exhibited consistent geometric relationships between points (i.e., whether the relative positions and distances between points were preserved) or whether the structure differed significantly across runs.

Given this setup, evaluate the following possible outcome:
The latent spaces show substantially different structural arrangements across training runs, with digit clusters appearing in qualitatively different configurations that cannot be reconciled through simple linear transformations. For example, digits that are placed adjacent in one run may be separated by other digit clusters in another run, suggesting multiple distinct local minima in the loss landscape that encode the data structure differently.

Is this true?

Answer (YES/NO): NO